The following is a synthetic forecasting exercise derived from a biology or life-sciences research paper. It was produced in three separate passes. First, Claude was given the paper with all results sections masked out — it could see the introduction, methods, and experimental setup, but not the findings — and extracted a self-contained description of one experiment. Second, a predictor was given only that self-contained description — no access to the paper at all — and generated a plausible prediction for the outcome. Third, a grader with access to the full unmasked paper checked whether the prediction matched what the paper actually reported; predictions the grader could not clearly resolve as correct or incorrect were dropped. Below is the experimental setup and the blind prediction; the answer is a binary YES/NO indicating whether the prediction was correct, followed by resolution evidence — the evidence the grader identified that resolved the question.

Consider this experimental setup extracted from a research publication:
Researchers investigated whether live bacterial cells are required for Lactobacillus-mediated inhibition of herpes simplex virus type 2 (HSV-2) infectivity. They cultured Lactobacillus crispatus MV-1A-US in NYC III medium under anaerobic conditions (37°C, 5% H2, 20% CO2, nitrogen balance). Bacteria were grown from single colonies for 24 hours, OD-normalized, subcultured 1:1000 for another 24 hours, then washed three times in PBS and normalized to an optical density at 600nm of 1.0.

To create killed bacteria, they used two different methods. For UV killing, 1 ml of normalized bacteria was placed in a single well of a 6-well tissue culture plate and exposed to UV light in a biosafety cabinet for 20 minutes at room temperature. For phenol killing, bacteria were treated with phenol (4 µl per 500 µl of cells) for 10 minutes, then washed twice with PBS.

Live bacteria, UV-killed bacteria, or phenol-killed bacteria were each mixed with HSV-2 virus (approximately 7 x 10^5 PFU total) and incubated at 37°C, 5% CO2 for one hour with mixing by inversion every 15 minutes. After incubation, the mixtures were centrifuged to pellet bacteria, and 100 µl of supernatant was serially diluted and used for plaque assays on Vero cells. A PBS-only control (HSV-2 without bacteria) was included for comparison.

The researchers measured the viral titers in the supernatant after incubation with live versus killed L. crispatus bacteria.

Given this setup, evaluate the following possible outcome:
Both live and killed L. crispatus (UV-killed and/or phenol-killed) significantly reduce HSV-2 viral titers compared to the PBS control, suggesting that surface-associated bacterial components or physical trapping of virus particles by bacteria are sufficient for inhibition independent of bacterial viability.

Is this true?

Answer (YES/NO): YES